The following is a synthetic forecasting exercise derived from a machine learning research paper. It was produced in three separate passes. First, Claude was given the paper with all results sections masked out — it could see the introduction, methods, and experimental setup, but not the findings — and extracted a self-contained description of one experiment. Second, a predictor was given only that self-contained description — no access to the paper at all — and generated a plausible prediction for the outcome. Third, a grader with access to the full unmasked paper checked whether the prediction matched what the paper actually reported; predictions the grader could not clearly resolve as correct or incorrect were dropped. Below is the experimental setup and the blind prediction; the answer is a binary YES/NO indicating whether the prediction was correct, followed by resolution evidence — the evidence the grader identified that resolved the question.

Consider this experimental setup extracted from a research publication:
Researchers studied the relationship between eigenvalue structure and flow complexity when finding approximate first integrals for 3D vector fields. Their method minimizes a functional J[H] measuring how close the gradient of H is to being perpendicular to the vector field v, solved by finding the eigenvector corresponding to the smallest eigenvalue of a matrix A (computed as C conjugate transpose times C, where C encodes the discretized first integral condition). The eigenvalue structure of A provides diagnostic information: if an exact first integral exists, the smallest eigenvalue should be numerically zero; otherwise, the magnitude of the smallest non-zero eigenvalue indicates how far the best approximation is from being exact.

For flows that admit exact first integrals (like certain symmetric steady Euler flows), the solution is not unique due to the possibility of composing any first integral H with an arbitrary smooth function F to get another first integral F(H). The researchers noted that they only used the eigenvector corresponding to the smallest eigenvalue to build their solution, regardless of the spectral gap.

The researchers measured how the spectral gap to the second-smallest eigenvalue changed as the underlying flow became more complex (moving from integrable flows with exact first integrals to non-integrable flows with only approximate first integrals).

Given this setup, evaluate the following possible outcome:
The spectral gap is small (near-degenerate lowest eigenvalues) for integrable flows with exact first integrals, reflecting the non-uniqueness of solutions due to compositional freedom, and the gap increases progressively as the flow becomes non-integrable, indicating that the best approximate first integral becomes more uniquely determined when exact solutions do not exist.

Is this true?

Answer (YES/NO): YES